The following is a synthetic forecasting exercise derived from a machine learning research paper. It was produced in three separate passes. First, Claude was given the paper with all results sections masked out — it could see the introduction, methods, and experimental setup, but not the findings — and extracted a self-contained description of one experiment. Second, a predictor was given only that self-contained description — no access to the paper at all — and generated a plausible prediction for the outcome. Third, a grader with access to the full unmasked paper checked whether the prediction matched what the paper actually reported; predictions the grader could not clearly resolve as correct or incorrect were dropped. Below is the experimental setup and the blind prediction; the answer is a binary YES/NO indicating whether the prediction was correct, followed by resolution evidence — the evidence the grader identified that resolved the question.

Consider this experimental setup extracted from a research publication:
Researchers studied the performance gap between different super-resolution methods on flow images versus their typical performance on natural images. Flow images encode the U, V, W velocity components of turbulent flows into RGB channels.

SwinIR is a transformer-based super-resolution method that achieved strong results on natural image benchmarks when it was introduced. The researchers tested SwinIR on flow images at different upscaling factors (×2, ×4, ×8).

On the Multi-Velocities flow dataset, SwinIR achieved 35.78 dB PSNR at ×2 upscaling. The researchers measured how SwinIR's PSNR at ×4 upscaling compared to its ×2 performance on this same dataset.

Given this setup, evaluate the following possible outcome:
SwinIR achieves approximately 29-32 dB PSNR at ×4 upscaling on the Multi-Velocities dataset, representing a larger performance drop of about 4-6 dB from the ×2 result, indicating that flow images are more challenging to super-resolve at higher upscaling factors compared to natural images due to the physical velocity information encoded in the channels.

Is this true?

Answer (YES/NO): NO